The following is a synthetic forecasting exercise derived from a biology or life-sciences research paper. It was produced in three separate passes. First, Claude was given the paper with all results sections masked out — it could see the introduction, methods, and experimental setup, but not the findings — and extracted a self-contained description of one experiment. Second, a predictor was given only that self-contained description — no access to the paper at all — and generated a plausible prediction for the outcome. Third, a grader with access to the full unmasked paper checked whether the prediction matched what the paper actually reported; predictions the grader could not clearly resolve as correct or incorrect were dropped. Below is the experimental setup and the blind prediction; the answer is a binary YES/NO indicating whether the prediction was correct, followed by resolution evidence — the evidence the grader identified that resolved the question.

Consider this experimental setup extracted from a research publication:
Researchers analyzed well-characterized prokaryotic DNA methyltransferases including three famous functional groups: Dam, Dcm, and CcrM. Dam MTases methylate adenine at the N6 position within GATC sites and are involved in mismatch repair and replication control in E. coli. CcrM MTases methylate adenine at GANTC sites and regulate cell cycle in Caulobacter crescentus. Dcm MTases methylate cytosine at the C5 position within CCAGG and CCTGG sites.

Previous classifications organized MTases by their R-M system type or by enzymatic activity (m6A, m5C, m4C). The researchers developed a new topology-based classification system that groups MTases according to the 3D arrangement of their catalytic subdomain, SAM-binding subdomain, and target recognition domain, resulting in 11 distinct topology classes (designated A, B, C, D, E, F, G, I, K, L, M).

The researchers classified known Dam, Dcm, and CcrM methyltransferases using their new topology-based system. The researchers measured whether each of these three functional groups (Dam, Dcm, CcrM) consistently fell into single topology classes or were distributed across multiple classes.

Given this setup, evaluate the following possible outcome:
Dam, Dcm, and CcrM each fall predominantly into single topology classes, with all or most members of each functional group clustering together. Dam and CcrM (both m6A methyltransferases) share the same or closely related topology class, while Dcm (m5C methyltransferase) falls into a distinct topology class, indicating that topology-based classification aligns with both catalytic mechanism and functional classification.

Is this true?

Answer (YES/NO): NO